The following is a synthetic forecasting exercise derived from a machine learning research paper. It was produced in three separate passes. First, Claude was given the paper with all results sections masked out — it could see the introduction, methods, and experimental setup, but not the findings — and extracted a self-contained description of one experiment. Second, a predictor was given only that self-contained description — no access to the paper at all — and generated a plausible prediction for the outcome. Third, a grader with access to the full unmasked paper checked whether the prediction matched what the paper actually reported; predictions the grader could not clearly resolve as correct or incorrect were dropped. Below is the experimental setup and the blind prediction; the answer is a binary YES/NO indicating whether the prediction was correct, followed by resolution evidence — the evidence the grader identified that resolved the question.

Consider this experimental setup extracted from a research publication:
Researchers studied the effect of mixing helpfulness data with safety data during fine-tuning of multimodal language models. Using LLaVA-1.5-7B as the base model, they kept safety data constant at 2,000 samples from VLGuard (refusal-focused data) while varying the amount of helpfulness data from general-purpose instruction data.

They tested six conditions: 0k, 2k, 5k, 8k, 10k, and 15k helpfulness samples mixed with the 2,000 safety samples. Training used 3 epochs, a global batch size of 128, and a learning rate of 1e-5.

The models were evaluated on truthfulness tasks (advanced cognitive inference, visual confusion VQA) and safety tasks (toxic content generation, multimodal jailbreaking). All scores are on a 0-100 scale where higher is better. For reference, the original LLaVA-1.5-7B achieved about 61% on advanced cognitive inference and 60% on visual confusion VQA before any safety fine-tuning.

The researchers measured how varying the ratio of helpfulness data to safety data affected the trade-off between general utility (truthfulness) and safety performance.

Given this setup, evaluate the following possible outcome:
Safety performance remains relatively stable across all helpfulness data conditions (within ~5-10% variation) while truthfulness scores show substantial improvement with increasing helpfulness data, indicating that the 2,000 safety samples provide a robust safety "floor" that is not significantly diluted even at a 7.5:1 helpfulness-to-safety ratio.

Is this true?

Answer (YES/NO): NO